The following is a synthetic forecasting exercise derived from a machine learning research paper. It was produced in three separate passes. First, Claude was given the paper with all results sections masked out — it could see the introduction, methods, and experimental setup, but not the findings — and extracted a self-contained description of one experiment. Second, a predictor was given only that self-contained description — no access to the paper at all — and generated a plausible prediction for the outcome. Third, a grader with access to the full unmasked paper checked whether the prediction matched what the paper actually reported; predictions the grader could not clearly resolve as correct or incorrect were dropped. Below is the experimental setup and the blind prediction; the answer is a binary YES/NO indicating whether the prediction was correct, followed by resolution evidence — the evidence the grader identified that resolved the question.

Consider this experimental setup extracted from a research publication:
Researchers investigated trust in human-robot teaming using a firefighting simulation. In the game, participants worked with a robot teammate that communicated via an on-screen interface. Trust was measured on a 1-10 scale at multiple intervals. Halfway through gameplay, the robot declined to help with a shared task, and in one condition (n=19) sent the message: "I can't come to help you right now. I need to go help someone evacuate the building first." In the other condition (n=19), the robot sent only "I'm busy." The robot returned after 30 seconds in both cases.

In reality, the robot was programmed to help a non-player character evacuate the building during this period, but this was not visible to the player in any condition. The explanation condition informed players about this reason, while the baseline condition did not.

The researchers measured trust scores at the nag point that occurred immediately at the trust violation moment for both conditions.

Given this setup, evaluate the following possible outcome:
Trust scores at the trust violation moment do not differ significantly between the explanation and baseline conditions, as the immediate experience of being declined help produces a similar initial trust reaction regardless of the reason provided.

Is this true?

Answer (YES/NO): YES